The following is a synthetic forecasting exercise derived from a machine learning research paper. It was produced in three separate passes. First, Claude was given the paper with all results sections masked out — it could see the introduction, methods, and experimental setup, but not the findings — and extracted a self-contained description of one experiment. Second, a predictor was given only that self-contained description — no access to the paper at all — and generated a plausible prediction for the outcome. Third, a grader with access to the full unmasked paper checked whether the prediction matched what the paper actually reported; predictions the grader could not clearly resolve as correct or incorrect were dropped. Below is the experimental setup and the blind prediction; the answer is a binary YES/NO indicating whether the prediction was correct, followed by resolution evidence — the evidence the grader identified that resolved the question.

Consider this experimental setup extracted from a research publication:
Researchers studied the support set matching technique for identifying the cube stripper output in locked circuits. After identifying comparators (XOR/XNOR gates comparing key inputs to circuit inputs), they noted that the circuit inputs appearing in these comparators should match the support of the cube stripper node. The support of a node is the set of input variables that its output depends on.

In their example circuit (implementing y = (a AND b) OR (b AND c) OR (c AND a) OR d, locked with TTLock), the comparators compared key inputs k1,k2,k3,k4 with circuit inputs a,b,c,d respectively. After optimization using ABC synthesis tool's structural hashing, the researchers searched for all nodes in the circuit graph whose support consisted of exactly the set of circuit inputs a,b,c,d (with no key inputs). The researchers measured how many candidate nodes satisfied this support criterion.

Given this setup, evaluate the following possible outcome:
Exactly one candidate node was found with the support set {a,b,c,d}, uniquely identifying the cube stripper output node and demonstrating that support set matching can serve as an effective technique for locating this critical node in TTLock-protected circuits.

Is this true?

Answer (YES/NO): NO